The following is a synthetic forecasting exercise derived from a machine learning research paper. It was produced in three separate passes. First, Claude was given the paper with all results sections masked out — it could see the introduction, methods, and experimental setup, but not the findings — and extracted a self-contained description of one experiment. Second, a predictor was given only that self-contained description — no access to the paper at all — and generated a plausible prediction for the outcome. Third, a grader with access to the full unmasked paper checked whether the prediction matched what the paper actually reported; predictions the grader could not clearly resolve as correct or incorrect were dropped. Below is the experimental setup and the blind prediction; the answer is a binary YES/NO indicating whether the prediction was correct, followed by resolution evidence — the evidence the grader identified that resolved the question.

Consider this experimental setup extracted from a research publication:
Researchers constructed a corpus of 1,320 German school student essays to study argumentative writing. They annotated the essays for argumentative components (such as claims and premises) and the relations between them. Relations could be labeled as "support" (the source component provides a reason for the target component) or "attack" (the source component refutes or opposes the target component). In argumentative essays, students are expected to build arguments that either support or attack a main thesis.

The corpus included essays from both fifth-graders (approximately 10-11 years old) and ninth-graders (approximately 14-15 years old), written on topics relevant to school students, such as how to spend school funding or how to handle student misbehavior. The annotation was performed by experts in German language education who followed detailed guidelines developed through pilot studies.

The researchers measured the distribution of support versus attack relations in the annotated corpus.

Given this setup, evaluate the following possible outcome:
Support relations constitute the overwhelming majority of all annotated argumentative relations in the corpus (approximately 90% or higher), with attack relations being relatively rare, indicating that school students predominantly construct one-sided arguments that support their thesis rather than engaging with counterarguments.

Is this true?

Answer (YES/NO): YES